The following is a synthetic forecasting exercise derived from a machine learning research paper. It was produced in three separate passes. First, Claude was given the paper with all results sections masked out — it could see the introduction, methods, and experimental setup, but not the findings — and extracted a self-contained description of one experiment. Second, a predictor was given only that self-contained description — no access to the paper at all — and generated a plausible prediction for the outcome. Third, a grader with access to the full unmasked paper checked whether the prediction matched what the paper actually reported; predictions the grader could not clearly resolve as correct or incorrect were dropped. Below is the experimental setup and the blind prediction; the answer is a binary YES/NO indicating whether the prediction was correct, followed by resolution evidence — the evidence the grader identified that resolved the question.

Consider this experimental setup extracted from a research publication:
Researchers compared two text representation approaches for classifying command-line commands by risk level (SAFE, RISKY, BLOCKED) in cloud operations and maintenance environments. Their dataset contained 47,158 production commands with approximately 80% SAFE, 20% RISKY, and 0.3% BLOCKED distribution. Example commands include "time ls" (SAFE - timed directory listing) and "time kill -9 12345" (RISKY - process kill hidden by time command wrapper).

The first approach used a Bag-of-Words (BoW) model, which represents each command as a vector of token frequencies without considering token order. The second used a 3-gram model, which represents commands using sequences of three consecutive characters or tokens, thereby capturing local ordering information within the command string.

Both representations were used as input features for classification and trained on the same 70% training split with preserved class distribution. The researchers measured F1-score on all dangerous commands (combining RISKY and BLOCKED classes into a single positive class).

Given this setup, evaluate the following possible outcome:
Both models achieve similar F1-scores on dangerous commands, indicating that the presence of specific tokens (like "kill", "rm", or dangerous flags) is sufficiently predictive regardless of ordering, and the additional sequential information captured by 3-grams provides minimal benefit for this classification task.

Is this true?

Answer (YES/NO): NO